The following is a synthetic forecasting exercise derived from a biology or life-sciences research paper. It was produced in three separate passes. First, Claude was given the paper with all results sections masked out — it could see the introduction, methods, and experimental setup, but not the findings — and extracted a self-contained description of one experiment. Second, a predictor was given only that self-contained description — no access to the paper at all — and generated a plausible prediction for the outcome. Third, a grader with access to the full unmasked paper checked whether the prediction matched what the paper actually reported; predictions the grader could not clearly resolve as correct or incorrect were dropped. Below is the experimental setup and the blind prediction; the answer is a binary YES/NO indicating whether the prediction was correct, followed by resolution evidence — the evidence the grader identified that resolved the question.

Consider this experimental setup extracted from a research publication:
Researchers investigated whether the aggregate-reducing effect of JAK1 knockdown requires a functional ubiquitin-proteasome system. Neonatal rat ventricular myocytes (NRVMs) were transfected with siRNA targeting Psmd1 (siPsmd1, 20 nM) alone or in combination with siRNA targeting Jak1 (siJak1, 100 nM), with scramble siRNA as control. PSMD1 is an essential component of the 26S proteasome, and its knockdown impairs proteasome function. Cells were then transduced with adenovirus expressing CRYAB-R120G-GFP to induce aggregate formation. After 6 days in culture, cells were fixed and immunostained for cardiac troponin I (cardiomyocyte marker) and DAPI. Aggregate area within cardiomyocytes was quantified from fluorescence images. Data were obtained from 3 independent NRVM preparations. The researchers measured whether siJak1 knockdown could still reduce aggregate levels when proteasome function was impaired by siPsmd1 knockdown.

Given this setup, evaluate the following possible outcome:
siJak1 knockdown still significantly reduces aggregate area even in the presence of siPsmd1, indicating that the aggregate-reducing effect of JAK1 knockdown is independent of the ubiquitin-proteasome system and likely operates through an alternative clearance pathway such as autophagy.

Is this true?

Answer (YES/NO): NO